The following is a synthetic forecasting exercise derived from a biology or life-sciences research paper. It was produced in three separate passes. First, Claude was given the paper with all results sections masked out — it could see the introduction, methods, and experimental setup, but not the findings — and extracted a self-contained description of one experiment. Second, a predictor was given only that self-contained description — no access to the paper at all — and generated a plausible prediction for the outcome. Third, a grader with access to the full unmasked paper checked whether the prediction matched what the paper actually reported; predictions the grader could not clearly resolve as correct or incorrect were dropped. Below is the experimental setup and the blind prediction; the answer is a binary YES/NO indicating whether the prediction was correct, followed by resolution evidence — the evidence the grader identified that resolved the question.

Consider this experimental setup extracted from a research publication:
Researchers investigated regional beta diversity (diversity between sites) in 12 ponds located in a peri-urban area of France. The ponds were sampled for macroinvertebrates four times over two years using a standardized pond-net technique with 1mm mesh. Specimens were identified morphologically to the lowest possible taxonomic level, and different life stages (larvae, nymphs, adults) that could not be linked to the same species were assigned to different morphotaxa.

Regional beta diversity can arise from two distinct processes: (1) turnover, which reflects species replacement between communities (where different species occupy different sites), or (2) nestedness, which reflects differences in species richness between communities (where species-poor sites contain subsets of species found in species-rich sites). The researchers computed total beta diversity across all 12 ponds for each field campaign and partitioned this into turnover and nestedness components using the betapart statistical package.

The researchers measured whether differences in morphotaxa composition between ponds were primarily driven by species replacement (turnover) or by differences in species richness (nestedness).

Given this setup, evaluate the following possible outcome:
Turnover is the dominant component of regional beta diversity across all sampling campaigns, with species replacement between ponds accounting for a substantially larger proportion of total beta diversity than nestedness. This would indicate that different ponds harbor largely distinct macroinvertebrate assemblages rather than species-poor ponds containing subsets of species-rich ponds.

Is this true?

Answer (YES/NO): YES